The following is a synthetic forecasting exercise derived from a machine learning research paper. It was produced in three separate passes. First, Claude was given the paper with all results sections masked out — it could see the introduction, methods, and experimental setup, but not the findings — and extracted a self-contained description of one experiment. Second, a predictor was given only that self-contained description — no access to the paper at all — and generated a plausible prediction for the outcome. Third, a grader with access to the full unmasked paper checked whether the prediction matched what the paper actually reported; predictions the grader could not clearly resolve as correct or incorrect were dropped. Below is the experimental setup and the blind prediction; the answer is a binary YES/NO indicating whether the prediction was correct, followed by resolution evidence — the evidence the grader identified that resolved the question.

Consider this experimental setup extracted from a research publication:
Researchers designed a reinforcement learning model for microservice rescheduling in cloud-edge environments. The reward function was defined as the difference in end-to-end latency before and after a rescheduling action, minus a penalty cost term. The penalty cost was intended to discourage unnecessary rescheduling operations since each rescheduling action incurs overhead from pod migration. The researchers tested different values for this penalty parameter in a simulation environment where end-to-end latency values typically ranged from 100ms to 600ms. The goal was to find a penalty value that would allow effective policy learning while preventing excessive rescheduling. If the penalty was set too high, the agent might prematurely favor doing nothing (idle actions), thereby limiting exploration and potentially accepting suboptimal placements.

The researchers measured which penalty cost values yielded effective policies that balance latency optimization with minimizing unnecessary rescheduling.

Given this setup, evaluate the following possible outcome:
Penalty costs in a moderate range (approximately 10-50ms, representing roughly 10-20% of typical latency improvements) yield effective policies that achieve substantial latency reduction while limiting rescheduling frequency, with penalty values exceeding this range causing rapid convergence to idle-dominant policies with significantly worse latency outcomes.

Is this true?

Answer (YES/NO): NO